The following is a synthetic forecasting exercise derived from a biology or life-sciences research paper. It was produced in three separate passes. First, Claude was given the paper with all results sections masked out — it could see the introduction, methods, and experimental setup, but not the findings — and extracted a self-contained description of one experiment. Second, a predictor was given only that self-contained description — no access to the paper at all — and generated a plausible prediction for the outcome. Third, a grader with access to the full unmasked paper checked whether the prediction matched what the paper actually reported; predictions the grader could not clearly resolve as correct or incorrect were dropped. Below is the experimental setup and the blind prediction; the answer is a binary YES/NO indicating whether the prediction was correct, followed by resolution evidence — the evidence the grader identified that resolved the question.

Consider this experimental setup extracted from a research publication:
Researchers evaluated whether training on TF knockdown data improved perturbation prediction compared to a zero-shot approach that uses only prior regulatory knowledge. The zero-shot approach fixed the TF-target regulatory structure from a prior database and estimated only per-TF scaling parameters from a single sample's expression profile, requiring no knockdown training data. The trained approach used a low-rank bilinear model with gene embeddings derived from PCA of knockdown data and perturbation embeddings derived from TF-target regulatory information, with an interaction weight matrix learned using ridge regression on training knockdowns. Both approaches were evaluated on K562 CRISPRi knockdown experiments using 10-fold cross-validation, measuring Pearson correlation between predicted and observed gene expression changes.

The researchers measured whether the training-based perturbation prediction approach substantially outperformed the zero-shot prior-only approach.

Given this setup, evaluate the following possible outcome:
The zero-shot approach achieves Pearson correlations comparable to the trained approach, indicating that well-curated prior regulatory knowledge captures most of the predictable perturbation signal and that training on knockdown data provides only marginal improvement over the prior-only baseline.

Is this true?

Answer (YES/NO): YES